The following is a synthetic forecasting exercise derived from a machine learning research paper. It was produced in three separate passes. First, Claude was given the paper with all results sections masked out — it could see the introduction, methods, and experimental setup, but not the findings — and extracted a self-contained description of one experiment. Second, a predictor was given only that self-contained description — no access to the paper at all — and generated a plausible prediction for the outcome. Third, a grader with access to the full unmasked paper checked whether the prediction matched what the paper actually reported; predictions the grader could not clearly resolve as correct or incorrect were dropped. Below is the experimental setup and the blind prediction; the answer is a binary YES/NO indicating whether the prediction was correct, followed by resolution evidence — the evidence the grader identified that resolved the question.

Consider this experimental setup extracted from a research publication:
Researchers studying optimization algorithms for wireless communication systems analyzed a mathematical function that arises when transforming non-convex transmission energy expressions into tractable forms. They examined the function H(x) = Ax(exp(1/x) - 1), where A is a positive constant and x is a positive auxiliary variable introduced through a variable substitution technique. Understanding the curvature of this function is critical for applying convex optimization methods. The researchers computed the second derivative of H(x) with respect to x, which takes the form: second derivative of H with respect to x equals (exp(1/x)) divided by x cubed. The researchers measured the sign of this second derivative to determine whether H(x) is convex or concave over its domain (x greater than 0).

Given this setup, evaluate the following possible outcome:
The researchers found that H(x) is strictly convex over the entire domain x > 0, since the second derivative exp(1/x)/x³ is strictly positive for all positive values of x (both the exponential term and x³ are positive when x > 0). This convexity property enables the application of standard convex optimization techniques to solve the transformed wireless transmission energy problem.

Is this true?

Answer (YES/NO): YES